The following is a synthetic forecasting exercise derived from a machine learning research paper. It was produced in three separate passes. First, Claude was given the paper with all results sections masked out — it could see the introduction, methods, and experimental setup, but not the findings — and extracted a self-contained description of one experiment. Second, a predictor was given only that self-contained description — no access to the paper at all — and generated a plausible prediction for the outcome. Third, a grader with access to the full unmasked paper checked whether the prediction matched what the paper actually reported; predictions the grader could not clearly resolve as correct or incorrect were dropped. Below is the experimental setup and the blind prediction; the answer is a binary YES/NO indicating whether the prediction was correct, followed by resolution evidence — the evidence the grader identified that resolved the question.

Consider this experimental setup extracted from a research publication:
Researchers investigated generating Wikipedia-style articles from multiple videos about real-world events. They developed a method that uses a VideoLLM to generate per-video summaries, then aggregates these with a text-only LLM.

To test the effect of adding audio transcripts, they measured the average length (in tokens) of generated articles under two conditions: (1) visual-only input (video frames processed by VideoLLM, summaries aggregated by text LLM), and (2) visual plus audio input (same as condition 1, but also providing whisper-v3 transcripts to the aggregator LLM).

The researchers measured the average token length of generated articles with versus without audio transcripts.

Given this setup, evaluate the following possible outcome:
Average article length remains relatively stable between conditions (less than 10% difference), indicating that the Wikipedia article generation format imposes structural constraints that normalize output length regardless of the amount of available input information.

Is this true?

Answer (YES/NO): NO